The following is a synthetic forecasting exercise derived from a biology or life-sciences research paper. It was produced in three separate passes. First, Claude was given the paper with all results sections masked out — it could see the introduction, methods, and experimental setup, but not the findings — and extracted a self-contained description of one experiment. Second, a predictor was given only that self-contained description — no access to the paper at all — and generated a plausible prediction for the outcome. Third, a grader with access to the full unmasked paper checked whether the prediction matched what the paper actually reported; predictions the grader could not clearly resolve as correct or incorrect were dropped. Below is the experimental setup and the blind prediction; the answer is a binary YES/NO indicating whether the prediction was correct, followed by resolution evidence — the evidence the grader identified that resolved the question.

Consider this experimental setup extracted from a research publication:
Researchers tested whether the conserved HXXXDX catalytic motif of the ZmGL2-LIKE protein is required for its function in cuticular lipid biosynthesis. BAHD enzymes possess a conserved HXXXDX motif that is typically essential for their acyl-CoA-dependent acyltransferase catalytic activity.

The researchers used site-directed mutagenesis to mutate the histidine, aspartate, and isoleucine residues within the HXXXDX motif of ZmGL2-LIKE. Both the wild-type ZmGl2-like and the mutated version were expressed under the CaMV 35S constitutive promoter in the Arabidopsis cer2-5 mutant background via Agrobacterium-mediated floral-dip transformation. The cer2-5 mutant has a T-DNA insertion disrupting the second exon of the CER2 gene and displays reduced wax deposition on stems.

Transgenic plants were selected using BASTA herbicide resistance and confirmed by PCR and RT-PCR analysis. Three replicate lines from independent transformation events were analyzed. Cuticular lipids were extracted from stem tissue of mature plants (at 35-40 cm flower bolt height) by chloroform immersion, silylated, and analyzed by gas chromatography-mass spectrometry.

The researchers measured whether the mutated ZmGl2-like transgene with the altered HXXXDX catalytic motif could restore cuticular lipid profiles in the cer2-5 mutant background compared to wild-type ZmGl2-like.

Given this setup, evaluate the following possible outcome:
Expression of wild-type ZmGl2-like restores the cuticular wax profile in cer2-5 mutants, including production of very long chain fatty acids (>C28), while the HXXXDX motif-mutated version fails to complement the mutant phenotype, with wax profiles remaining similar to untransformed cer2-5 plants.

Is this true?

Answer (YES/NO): NO